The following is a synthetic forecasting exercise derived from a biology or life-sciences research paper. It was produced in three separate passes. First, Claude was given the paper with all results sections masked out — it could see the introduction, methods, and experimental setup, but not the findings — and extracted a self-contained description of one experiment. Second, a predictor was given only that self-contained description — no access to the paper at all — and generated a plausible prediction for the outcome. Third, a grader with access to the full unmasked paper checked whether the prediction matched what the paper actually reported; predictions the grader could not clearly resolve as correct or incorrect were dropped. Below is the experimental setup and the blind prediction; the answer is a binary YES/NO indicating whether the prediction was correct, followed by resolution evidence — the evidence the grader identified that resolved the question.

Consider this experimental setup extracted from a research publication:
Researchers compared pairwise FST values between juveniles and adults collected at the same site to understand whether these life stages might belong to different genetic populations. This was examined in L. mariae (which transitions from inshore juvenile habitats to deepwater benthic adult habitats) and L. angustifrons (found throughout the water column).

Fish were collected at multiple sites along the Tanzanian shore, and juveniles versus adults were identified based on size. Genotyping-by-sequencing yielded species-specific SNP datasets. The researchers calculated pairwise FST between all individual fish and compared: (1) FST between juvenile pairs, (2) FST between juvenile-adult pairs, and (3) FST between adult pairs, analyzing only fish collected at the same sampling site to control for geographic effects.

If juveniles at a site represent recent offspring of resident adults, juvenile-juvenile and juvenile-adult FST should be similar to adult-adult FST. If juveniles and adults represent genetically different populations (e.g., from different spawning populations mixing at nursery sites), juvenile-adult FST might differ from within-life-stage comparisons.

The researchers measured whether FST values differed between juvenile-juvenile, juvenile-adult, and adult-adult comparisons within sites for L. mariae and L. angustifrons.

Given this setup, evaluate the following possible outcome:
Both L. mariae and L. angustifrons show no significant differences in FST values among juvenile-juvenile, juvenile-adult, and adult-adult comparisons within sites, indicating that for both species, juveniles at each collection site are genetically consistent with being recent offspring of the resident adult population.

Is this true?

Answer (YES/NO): NO